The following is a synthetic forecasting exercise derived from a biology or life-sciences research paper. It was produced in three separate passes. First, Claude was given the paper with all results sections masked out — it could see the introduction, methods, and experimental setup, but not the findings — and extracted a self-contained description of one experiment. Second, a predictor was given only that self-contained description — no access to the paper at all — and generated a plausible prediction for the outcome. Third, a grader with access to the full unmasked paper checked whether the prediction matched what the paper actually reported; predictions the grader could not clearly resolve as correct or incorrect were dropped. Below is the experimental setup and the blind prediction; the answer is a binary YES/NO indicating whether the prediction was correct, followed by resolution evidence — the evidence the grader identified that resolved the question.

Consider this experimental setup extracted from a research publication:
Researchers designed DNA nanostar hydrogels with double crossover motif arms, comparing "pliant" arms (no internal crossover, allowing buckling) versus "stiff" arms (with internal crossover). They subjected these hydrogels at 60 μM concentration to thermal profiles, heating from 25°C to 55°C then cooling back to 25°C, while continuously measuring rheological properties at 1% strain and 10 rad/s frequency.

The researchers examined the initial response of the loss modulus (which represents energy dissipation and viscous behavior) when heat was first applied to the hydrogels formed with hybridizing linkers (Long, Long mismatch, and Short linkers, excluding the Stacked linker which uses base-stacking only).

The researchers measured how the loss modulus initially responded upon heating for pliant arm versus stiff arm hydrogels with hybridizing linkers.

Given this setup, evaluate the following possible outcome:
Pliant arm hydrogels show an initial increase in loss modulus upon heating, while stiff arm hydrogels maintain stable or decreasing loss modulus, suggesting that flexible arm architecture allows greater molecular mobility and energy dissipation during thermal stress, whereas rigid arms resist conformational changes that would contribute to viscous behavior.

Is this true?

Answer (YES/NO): YES